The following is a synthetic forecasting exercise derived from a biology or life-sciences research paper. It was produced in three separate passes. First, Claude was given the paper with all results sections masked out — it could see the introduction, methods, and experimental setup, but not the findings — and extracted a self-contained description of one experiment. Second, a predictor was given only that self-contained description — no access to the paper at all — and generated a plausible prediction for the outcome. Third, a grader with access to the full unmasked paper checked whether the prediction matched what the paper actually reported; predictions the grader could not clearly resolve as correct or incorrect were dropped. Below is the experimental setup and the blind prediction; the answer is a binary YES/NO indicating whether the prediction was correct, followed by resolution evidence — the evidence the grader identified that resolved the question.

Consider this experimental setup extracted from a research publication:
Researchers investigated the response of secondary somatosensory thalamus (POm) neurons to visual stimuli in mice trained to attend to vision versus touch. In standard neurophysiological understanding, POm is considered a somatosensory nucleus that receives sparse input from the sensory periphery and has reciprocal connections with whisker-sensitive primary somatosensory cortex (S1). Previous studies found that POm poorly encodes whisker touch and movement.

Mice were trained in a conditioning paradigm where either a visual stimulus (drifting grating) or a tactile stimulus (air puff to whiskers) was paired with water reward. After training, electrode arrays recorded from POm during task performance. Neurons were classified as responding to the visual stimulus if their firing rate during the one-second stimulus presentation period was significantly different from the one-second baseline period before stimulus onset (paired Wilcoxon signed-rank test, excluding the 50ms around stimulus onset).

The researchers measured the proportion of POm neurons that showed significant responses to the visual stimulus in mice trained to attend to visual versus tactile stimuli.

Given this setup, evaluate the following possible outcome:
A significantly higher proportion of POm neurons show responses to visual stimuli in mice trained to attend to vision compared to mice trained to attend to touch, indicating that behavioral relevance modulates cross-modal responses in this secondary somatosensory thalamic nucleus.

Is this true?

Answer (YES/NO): YES